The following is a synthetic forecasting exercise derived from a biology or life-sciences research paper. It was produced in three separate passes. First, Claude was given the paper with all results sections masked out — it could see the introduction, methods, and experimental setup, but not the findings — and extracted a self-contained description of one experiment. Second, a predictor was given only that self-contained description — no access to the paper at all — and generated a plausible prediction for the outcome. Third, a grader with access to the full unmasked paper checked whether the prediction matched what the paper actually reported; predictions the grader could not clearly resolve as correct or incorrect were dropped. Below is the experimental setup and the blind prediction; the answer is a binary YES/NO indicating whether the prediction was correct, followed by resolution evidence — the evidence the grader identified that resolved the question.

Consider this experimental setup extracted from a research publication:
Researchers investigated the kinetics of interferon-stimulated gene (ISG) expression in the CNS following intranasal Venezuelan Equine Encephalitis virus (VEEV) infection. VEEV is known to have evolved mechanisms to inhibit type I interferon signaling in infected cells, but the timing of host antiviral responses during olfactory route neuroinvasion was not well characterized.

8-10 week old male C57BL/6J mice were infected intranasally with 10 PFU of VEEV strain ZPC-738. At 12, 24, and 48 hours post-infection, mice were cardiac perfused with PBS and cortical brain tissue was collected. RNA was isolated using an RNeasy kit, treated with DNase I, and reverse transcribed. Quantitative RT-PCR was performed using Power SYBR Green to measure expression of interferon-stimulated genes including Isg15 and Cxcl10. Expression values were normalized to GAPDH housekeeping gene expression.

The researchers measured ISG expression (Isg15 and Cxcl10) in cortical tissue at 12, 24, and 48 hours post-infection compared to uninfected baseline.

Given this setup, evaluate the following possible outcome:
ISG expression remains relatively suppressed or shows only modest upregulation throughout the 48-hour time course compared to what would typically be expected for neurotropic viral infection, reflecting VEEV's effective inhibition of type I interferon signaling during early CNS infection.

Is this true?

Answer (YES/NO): NO